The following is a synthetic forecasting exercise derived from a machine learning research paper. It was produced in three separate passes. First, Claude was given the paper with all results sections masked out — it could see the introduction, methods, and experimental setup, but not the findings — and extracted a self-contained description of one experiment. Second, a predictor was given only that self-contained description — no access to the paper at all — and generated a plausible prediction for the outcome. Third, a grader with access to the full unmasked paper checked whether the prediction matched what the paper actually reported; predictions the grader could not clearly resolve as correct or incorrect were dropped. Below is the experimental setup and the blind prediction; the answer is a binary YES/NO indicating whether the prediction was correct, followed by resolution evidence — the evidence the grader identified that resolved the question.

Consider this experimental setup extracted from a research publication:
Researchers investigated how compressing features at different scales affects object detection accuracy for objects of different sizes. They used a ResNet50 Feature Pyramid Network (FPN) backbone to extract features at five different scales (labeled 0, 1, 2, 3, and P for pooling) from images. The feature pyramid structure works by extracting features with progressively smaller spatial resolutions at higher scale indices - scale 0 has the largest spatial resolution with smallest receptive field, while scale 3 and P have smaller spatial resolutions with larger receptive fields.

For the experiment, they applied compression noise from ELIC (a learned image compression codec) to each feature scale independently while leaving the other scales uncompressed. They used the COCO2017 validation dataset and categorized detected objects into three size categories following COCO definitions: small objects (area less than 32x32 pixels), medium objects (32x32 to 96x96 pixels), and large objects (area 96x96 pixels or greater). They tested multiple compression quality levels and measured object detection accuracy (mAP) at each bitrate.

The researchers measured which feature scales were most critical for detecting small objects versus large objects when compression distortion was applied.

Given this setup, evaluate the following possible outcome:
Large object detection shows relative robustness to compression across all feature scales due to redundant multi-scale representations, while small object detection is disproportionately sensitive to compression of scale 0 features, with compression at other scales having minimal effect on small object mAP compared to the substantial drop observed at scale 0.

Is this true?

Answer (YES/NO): NO